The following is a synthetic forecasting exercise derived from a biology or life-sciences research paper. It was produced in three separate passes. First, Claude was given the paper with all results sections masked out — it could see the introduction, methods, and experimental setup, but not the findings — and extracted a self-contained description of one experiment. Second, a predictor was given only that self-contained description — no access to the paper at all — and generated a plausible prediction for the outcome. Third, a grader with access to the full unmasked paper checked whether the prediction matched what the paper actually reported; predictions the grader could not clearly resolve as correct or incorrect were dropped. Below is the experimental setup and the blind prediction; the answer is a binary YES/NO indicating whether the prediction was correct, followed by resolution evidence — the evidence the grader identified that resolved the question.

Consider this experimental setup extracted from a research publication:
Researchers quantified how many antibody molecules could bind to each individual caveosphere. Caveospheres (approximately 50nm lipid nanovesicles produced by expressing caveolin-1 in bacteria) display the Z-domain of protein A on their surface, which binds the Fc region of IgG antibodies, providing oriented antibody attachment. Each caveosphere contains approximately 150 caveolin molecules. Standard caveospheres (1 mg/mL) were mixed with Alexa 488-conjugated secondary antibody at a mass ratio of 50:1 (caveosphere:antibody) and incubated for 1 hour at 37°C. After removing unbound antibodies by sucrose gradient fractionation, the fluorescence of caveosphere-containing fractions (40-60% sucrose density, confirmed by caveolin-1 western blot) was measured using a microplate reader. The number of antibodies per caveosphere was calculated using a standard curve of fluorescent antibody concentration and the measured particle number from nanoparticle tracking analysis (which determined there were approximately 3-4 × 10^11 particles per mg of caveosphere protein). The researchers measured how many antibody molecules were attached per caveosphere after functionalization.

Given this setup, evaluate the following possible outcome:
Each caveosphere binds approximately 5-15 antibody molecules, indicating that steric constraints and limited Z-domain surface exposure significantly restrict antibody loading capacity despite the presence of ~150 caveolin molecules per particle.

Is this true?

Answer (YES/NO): YES